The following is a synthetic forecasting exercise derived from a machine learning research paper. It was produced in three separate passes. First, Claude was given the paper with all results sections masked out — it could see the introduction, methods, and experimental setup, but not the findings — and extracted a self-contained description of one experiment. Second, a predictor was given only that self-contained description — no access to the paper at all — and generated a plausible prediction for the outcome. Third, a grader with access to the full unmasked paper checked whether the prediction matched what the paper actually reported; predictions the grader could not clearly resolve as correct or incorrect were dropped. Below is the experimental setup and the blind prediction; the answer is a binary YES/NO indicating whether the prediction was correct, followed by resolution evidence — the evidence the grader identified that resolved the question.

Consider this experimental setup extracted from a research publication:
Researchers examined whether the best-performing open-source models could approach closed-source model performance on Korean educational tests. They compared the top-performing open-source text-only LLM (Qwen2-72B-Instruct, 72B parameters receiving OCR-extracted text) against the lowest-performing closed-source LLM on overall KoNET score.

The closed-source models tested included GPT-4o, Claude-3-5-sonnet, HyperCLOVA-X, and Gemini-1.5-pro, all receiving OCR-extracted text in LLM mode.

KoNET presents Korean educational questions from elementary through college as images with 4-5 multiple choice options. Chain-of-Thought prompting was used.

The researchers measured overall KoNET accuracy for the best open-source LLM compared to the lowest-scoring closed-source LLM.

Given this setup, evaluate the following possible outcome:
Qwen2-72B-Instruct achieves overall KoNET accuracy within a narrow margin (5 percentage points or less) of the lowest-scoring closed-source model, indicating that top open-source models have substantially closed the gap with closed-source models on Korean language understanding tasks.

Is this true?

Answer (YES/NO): NO